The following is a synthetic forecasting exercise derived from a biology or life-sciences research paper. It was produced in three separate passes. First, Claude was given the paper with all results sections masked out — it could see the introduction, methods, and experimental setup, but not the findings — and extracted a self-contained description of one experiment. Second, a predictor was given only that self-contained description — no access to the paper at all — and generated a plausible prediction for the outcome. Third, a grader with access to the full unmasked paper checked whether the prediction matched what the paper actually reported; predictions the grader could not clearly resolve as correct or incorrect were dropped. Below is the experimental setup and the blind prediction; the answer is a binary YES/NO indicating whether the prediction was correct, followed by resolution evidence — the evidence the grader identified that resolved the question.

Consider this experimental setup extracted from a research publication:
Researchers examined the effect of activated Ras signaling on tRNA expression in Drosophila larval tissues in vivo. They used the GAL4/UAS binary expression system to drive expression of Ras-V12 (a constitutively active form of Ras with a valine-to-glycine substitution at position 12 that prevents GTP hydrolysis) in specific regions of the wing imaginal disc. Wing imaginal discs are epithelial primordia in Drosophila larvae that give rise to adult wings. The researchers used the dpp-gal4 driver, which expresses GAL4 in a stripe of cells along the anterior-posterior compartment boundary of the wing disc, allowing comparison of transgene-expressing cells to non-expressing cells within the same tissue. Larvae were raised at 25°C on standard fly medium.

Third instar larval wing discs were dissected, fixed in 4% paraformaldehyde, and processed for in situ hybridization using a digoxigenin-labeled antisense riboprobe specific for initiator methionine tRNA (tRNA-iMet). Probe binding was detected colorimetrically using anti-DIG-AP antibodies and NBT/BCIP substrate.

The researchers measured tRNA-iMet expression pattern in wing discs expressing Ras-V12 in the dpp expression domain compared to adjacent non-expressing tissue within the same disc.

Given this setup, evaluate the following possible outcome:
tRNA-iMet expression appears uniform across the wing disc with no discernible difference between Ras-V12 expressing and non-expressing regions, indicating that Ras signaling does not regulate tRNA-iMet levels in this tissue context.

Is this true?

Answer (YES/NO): NO